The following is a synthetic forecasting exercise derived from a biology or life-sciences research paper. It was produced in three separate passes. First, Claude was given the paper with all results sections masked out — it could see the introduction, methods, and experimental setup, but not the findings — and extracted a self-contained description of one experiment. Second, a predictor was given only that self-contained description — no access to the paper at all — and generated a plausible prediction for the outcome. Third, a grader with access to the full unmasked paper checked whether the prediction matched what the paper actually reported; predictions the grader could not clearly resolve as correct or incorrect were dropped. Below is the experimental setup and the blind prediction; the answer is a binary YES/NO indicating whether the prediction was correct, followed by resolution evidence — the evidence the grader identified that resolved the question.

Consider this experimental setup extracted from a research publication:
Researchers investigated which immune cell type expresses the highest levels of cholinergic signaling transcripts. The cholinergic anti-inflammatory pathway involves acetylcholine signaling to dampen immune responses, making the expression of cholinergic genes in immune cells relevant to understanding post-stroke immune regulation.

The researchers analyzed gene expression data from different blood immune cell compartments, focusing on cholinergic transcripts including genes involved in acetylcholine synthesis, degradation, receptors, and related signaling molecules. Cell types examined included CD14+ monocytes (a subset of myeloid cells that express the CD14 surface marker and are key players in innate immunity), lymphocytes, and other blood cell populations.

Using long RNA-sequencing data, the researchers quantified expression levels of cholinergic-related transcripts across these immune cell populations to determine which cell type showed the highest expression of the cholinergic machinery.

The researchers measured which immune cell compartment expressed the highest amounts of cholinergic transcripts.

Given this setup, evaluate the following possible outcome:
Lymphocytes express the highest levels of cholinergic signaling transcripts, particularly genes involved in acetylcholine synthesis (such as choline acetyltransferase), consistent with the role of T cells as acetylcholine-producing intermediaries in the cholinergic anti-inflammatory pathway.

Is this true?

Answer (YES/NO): NO